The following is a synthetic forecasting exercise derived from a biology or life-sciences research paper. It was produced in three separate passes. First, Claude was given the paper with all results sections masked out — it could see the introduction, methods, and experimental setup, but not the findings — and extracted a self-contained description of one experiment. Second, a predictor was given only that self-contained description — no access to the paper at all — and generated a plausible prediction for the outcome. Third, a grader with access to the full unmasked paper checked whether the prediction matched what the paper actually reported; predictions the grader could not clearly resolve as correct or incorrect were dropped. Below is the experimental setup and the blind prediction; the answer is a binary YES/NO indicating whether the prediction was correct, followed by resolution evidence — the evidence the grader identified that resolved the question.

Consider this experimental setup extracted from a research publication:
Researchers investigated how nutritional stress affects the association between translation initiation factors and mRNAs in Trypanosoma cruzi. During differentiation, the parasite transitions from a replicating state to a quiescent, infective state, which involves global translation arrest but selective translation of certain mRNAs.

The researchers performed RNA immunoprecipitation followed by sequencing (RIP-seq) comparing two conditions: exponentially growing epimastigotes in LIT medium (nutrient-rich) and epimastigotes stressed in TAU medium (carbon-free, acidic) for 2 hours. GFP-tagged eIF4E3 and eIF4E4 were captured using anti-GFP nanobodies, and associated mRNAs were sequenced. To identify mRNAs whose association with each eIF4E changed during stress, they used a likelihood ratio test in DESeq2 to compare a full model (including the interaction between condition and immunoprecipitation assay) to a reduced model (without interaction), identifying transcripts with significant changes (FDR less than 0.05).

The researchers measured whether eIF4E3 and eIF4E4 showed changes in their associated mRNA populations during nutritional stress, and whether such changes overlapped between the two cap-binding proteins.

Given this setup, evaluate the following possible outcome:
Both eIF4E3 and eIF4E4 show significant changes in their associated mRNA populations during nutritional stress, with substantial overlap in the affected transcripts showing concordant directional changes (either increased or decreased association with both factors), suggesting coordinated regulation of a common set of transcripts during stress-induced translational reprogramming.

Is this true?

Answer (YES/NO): NO